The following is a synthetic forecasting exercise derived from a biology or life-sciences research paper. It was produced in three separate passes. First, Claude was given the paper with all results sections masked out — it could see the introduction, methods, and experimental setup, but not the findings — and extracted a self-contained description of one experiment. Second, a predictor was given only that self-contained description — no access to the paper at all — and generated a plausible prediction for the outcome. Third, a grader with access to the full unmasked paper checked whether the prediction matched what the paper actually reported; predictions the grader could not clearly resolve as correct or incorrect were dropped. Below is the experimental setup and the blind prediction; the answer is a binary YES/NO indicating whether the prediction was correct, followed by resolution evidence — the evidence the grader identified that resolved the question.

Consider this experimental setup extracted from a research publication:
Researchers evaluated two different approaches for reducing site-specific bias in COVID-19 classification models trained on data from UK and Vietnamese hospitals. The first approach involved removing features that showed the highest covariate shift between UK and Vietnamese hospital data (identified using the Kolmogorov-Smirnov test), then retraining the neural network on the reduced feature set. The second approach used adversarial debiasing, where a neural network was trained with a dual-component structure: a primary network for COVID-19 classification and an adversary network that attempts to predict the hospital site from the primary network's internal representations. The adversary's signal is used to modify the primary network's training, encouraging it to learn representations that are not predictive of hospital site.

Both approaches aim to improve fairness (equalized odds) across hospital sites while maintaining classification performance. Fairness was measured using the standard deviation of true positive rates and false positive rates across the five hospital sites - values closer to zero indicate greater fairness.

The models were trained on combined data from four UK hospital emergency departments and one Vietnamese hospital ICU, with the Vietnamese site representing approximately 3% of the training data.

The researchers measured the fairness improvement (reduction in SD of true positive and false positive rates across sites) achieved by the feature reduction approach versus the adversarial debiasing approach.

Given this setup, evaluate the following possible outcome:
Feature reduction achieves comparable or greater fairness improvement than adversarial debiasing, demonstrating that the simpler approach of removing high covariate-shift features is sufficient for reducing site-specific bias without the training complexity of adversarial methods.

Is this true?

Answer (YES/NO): NO